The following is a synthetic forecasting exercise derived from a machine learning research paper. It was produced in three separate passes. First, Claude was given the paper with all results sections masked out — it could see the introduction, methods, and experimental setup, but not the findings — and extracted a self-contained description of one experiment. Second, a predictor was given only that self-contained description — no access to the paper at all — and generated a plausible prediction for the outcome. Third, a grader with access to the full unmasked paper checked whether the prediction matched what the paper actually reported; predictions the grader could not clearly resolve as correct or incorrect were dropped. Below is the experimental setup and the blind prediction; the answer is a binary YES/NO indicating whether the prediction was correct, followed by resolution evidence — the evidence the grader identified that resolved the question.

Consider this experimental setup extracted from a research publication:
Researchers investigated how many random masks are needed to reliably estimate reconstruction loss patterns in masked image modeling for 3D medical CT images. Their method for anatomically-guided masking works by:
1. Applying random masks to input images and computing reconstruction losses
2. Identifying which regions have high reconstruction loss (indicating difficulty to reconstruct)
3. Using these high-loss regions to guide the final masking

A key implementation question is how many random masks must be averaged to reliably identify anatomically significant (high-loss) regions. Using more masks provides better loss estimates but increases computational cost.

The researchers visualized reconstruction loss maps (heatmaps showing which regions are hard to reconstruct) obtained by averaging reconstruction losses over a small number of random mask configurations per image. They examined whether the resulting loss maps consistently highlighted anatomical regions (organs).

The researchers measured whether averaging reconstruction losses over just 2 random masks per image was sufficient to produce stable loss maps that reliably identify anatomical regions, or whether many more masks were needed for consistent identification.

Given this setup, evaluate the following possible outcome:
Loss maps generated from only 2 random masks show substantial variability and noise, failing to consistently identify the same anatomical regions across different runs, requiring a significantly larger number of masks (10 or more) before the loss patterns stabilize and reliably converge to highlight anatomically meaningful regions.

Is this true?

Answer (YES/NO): NO